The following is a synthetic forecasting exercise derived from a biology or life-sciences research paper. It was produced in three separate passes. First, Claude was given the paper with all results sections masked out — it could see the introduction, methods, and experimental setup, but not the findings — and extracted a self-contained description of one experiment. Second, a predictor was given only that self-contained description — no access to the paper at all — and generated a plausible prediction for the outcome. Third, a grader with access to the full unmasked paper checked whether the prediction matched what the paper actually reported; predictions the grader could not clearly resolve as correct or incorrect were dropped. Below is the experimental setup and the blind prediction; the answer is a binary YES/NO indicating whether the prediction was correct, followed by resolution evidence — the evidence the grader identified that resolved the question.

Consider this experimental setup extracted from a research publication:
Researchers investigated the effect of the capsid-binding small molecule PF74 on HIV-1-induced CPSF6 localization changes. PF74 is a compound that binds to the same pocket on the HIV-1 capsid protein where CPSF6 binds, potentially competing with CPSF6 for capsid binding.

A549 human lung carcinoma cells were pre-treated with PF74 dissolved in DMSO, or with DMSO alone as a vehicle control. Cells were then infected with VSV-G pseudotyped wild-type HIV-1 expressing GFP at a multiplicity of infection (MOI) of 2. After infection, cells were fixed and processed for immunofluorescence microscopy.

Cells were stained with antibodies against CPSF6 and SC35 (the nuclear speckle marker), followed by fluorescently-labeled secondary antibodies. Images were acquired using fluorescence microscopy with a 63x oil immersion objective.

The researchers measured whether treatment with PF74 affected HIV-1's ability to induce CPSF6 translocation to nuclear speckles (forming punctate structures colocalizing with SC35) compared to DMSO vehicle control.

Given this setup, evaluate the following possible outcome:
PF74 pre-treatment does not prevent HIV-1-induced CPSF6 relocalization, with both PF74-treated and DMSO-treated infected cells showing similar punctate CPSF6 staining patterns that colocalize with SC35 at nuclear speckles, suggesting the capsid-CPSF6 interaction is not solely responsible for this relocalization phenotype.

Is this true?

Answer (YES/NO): NO